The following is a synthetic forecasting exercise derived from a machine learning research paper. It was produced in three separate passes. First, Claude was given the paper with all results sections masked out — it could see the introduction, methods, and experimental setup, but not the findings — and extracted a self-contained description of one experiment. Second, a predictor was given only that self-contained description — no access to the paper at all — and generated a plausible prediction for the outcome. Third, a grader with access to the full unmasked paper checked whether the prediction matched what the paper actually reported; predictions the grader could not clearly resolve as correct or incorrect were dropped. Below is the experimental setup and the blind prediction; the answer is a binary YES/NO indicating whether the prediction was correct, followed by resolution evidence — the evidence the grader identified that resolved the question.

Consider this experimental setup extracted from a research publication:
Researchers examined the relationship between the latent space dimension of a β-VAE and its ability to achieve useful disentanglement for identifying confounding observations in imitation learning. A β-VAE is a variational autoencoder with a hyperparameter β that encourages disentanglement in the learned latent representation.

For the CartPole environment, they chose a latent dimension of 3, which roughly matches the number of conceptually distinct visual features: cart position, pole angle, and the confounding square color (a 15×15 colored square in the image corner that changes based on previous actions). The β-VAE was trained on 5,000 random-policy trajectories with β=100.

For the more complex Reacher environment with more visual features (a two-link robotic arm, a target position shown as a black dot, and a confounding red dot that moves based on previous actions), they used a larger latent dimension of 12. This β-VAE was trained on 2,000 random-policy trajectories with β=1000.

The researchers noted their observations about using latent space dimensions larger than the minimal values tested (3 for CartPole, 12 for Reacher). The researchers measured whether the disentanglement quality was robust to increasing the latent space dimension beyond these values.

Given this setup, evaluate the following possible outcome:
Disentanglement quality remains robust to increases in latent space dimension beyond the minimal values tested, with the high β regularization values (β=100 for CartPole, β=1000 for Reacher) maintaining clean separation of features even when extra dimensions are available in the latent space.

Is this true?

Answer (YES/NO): YES